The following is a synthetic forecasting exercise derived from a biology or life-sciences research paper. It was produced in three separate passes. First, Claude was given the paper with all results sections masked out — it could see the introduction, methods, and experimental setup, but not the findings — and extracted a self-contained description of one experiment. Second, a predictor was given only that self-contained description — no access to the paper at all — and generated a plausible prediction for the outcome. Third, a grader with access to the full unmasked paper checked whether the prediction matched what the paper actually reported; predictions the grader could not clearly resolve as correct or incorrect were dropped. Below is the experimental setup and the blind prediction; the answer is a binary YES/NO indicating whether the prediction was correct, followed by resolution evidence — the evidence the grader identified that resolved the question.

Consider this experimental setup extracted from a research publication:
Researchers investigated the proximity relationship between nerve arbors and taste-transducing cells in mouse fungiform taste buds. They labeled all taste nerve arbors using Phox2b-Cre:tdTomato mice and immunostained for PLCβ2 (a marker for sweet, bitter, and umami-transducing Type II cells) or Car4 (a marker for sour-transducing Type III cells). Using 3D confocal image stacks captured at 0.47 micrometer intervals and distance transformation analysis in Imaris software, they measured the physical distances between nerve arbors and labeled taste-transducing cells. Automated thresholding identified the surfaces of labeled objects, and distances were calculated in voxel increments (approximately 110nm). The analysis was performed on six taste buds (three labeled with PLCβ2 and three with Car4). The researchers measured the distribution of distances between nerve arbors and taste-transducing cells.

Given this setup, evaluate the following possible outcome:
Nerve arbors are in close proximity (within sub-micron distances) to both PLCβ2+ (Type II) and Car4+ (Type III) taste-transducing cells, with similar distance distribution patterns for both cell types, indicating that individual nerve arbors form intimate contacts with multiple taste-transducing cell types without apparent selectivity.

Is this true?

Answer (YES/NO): NO